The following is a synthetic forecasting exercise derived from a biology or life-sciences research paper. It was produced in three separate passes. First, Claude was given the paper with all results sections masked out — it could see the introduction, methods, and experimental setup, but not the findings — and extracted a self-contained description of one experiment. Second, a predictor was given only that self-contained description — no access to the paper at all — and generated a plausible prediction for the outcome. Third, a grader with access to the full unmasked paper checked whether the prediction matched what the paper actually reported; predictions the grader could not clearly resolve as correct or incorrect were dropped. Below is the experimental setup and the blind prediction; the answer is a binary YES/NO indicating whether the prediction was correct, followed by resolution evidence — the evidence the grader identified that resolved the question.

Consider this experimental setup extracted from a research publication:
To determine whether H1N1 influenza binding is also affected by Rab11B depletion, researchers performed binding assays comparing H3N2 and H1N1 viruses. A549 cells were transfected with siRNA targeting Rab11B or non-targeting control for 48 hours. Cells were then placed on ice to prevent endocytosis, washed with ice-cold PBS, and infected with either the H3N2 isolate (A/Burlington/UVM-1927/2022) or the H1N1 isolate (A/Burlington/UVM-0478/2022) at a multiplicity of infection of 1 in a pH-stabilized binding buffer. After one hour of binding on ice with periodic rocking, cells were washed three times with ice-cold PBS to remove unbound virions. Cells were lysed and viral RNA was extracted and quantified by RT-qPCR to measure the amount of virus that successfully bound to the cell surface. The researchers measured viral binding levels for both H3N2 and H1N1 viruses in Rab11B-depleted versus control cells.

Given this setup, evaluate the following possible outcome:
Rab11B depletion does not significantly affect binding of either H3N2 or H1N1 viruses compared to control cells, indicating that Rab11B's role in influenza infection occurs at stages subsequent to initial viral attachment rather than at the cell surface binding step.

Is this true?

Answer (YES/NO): NO